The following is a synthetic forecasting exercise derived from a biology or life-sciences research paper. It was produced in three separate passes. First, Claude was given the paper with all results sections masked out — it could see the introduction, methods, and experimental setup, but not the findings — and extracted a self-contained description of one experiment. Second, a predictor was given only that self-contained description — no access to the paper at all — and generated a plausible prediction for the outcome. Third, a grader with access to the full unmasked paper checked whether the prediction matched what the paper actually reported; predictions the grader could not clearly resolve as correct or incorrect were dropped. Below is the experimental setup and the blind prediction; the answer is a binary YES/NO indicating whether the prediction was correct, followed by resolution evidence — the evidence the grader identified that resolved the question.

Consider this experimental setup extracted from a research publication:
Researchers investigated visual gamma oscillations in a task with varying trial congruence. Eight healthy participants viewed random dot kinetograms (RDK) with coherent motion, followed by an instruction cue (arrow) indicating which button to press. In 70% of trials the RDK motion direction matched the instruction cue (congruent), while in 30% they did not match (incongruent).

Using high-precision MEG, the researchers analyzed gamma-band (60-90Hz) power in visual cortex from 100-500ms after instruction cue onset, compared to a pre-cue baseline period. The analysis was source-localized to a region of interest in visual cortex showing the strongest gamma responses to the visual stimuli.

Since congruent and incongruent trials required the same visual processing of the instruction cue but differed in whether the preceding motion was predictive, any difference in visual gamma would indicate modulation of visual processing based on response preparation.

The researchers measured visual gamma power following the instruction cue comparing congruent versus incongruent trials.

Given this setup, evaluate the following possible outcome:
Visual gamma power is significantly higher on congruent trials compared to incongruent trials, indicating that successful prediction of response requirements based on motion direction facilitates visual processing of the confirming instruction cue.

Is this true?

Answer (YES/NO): NO